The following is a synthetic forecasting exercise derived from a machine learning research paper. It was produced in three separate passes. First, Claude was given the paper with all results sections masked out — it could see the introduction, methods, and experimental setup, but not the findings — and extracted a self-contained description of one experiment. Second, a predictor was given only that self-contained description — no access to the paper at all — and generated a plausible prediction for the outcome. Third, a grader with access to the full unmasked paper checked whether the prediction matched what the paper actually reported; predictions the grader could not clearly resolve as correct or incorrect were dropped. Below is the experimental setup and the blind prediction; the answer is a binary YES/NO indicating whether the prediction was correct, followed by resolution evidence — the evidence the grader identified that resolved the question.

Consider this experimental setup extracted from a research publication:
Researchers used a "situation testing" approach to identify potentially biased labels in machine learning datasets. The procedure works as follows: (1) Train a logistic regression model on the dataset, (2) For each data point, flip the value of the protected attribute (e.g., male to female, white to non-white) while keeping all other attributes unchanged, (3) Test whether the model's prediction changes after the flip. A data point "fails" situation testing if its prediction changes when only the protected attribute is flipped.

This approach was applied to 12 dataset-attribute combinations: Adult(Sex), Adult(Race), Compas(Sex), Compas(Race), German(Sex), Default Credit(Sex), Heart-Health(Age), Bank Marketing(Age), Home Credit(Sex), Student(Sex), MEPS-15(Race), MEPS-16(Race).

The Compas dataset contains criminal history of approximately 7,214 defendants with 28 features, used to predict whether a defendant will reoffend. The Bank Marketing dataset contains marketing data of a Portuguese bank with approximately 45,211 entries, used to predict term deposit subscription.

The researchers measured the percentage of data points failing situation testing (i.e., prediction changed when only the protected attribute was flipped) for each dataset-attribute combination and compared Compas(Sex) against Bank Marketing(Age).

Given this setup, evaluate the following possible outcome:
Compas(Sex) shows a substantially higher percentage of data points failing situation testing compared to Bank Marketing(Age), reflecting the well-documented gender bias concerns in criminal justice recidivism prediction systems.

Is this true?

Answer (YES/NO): NO